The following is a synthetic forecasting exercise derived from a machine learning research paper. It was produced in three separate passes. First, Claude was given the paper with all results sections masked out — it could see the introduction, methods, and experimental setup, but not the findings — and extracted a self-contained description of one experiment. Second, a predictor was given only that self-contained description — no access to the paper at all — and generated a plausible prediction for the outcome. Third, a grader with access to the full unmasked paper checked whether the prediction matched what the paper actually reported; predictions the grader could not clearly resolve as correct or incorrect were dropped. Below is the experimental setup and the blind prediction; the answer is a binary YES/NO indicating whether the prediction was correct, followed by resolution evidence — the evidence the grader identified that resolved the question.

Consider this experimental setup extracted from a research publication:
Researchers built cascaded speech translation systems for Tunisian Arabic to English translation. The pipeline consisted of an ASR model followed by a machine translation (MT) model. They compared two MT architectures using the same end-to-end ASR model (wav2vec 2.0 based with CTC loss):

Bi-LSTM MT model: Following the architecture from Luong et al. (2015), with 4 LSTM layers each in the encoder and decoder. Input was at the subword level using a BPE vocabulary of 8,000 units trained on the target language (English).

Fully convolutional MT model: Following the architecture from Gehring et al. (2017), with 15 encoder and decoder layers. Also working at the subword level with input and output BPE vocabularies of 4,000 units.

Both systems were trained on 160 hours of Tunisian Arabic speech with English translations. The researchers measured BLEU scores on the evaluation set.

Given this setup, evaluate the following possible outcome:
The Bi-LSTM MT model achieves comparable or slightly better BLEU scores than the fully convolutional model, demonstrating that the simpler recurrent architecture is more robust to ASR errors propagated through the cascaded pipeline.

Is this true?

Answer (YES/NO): YES